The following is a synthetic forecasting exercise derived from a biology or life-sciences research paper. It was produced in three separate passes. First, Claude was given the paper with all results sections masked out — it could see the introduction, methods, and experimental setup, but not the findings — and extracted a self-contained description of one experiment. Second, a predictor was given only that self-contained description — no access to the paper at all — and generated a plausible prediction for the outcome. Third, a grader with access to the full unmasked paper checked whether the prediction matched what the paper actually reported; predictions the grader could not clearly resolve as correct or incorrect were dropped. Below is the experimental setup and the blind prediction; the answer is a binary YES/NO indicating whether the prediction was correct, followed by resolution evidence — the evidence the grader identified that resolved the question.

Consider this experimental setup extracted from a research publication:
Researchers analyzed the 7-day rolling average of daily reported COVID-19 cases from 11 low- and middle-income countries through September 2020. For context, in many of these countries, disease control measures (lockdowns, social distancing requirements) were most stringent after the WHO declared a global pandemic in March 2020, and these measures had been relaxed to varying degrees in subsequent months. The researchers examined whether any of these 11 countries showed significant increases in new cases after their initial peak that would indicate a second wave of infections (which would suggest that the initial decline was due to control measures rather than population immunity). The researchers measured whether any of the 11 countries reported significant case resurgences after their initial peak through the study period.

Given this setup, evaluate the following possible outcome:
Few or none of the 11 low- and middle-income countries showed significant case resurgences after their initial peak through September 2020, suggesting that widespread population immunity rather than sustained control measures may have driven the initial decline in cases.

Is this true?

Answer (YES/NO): YES